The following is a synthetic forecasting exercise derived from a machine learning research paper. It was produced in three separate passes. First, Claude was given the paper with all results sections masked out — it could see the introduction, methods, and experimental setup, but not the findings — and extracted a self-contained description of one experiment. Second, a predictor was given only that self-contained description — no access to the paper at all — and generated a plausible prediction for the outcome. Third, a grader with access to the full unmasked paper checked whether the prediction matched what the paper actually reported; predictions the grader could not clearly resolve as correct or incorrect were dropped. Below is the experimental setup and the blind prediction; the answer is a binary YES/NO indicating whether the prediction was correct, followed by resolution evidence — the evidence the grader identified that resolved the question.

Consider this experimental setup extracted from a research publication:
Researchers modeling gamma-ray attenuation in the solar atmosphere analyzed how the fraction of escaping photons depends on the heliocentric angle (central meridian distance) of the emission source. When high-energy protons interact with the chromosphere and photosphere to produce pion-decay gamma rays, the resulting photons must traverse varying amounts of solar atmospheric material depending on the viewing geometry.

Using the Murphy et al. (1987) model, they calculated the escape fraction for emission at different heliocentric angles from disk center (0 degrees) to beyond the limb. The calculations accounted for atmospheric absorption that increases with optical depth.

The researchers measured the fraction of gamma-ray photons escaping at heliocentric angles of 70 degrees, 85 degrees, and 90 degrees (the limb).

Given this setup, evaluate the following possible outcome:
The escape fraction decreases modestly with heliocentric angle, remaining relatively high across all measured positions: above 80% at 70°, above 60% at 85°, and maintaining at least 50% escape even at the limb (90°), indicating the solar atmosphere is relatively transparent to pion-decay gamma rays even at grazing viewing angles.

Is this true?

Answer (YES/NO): NO